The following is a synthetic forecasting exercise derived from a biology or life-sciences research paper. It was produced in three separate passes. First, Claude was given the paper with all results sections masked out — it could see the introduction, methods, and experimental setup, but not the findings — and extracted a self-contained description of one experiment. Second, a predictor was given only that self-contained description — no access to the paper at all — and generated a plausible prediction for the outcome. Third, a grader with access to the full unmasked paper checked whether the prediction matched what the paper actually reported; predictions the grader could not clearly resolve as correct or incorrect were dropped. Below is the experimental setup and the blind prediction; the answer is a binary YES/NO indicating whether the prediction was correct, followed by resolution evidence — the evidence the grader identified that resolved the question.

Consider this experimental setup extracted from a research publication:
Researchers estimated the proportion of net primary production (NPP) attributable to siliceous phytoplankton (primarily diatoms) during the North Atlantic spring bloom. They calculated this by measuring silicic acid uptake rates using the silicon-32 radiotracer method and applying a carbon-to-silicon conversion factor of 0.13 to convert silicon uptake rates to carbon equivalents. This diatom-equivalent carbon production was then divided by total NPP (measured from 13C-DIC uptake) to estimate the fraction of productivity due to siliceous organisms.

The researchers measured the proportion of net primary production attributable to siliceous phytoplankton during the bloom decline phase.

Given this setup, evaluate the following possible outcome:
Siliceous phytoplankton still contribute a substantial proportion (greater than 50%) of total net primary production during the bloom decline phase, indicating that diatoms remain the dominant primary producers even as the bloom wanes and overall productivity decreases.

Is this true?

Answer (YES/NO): NO